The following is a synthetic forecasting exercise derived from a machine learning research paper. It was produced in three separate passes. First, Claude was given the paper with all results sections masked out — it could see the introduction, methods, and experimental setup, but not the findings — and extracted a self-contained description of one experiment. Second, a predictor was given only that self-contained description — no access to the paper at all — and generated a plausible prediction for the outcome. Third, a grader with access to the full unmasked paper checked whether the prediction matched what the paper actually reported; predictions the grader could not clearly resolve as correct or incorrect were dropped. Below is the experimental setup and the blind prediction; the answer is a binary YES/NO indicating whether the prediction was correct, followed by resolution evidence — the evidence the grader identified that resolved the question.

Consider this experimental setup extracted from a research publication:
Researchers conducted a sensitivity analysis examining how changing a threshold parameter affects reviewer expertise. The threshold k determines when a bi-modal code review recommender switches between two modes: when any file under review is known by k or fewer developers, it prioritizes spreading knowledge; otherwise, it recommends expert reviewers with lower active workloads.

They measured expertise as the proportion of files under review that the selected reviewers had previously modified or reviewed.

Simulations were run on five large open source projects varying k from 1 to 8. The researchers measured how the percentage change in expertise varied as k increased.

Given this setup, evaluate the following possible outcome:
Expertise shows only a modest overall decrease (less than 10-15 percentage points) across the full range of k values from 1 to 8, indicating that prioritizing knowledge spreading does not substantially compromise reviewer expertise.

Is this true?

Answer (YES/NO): NO